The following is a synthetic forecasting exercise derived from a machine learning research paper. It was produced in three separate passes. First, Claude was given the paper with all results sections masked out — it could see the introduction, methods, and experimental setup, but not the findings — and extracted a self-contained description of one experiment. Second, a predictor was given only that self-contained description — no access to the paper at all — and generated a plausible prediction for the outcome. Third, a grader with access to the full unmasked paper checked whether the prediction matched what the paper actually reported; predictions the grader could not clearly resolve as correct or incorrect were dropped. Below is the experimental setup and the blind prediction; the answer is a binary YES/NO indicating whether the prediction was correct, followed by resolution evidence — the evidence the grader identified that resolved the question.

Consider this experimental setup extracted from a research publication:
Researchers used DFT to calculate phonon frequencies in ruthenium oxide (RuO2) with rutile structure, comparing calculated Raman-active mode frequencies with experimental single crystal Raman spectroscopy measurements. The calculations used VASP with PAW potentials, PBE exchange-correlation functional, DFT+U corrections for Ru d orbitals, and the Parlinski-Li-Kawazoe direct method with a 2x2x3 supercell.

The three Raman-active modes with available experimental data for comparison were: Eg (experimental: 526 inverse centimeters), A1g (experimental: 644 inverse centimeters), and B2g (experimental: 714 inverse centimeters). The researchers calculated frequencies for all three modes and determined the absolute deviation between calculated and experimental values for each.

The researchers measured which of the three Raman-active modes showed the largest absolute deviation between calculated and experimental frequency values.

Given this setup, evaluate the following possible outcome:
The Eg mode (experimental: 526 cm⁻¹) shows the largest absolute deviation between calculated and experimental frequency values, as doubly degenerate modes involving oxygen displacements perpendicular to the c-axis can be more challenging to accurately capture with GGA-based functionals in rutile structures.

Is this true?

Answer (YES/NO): NO